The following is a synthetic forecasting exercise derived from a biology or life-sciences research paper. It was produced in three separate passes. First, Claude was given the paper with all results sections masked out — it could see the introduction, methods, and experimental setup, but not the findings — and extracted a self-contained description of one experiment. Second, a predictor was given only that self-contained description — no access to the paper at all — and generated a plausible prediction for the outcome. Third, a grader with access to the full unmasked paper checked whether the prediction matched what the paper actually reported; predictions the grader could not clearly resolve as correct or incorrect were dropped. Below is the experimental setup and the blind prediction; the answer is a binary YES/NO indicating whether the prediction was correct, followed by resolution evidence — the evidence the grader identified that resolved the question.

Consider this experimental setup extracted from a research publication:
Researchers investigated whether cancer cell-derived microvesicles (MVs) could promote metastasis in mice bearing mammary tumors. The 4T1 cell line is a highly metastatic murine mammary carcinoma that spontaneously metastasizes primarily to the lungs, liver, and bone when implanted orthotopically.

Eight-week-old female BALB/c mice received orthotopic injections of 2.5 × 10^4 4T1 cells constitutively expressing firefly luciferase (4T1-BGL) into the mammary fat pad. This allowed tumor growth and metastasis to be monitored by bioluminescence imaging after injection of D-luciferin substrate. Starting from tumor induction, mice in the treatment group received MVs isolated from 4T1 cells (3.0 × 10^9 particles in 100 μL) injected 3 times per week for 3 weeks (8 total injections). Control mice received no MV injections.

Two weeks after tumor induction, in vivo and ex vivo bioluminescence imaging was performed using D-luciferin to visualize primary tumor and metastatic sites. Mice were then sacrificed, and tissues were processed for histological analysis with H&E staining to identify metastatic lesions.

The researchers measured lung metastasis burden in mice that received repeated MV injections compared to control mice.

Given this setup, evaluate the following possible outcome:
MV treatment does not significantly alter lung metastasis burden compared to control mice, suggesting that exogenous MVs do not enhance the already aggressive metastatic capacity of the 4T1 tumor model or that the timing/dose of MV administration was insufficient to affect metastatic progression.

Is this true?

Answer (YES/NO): NO